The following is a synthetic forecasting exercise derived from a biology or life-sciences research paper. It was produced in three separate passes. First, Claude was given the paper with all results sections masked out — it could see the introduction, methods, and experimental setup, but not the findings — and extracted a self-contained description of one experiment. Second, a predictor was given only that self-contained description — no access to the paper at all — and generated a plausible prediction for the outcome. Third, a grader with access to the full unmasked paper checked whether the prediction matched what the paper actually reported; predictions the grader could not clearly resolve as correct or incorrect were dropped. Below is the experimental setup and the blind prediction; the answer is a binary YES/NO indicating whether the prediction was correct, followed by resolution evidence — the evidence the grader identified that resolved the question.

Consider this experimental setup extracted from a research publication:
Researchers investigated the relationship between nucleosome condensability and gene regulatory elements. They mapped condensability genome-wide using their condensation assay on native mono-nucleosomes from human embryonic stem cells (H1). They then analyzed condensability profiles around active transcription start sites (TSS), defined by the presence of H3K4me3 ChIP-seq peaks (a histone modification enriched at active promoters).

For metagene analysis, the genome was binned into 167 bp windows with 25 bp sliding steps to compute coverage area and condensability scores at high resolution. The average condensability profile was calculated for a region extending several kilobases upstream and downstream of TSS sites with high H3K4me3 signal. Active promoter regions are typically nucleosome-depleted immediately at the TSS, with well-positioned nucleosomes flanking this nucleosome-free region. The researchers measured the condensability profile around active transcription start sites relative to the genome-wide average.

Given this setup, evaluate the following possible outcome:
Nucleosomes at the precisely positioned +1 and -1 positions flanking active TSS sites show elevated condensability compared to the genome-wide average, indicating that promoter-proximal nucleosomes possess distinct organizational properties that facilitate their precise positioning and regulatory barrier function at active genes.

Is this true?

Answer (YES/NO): NO